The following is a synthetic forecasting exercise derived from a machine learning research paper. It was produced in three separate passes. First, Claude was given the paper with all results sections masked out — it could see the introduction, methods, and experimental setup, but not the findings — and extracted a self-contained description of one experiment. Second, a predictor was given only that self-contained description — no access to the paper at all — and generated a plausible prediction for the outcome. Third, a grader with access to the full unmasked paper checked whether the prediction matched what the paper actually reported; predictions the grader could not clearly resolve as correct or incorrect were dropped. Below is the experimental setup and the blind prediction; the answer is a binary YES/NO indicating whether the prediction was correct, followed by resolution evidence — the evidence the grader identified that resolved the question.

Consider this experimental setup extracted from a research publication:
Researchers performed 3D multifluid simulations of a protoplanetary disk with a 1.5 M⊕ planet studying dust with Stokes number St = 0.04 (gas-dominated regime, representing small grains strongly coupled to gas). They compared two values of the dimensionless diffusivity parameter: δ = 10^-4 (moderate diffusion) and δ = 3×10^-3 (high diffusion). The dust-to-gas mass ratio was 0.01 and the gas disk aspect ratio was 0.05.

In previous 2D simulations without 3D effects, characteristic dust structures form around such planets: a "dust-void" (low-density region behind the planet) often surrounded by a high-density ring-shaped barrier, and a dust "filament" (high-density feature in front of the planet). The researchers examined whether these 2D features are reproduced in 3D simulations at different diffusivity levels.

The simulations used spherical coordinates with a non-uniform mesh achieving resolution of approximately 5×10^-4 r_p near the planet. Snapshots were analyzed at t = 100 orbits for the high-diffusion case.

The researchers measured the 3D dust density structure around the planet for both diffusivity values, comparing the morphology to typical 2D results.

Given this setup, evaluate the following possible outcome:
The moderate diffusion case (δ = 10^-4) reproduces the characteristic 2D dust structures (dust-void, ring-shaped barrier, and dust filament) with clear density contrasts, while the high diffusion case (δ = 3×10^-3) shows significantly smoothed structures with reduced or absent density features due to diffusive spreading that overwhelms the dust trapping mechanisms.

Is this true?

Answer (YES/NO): NO